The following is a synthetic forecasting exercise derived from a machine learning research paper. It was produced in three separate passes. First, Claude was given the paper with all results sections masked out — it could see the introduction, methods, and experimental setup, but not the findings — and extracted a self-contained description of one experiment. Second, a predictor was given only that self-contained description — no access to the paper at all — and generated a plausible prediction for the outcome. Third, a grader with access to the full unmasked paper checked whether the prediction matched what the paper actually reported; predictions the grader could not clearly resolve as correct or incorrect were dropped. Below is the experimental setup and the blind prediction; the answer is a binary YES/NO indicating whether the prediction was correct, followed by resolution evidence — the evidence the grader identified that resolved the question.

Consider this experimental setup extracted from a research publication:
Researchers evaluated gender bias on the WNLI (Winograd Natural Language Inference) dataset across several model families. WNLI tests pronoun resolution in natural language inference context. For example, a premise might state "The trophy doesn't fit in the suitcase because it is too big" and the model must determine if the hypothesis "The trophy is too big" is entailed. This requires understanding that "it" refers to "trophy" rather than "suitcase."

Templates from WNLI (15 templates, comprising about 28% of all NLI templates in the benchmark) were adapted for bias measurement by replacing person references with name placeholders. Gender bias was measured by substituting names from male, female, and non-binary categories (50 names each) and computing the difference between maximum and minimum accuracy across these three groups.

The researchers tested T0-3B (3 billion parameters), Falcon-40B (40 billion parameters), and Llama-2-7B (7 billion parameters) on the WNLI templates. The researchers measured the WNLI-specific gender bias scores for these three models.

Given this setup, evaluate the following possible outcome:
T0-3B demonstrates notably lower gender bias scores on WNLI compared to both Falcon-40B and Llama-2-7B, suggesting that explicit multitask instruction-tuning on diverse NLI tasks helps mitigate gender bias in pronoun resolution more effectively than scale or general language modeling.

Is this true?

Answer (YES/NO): NO